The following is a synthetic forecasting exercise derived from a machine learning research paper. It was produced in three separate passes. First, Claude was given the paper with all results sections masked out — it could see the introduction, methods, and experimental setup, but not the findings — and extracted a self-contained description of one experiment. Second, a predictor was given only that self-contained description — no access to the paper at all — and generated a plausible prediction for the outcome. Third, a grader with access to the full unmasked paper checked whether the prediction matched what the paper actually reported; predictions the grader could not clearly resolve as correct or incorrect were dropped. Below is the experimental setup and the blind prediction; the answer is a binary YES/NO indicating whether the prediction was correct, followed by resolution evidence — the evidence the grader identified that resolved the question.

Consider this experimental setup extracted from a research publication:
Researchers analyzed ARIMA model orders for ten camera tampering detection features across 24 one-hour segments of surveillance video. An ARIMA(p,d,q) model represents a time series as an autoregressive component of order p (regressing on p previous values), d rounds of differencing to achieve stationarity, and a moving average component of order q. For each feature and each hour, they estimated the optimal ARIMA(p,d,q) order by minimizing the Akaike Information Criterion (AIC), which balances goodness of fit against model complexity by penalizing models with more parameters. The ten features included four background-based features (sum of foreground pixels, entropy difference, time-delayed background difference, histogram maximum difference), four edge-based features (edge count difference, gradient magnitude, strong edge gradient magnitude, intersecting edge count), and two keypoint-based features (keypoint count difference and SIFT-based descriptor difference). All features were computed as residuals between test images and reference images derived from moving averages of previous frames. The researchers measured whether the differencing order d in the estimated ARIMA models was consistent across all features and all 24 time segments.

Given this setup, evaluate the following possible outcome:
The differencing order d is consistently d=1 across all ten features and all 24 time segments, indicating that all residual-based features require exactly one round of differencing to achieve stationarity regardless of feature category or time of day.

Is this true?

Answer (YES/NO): YES